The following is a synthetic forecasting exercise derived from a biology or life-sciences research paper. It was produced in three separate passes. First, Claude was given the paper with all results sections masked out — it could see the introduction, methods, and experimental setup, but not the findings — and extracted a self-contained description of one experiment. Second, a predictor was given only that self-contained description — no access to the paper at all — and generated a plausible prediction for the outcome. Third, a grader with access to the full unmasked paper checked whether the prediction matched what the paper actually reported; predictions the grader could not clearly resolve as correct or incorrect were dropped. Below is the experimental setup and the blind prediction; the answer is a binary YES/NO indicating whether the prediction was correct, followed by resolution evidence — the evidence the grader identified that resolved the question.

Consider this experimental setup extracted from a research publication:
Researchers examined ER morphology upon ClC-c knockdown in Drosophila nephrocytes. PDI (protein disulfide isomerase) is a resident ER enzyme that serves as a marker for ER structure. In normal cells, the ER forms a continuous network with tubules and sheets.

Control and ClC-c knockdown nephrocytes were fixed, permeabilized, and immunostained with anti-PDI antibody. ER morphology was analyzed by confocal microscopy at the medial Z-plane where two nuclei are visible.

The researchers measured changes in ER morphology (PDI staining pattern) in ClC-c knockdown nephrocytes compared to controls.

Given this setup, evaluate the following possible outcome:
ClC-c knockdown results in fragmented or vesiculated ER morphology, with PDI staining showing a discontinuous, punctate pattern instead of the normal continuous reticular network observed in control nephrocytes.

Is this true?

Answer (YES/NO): YES